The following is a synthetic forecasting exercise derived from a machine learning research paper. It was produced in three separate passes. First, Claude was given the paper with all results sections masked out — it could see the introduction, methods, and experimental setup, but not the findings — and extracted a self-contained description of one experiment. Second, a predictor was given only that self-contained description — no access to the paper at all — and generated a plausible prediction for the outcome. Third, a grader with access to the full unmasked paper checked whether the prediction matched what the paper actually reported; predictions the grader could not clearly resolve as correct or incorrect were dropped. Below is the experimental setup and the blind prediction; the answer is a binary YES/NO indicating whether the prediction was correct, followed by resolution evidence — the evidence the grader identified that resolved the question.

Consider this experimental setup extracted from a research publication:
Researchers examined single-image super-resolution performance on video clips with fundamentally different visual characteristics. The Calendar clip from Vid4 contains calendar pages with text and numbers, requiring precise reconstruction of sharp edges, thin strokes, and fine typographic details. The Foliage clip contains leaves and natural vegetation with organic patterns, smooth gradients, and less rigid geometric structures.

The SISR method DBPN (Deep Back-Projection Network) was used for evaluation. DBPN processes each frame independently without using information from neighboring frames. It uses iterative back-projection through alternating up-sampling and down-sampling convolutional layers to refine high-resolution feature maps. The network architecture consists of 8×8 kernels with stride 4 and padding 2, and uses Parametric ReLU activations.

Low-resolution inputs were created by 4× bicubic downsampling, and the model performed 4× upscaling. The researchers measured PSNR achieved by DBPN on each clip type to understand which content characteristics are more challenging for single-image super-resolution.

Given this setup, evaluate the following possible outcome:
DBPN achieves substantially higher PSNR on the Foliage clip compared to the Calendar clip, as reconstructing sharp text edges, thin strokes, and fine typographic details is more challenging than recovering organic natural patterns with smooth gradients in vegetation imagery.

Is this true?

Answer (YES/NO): YES